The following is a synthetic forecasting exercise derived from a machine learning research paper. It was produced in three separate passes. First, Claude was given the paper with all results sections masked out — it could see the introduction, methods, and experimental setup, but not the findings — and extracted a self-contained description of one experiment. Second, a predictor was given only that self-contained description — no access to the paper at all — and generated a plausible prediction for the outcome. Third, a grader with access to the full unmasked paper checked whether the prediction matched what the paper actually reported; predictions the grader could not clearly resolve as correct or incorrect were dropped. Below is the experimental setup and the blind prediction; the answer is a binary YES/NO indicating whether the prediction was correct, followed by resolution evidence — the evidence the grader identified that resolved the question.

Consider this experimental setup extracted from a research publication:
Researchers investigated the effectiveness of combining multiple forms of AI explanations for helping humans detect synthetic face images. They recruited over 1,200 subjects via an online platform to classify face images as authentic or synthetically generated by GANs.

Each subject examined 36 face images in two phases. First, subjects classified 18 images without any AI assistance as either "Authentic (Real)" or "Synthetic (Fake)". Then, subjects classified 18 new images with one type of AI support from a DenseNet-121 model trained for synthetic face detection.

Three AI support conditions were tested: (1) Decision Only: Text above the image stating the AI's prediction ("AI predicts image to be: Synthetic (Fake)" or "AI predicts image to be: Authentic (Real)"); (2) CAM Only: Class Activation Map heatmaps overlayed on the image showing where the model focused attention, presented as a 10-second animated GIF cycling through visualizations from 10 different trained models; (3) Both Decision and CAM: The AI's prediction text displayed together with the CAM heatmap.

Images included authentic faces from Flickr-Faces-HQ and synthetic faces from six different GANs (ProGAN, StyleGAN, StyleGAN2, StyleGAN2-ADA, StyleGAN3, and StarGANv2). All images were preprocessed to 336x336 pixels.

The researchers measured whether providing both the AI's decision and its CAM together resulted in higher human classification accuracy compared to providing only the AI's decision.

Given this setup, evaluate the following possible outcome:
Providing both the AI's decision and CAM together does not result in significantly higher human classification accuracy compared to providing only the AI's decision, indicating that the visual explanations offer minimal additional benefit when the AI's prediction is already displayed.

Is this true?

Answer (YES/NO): YES